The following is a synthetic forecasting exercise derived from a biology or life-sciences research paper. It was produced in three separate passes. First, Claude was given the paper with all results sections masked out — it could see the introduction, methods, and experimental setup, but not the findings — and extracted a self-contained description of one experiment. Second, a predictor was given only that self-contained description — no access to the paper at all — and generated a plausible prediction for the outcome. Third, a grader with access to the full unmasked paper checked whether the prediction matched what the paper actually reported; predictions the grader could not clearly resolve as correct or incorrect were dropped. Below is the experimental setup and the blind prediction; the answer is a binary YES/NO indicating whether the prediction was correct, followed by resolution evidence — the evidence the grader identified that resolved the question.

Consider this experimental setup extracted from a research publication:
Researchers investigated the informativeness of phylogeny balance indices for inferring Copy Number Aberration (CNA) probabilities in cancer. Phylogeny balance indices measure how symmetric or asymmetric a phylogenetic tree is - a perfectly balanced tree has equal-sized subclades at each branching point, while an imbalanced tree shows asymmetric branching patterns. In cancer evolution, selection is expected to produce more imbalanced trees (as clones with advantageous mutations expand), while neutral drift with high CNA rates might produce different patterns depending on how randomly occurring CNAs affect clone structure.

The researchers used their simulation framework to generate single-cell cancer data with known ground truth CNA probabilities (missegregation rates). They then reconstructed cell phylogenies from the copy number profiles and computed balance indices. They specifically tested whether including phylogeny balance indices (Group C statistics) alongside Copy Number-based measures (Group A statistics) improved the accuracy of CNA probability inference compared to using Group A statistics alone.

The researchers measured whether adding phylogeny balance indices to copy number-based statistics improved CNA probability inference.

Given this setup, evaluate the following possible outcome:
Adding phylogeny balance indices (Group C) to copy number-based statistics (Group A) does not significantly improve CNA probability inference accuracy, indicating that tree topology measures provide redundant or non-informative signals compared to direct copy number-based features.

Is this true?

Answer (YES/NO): NO